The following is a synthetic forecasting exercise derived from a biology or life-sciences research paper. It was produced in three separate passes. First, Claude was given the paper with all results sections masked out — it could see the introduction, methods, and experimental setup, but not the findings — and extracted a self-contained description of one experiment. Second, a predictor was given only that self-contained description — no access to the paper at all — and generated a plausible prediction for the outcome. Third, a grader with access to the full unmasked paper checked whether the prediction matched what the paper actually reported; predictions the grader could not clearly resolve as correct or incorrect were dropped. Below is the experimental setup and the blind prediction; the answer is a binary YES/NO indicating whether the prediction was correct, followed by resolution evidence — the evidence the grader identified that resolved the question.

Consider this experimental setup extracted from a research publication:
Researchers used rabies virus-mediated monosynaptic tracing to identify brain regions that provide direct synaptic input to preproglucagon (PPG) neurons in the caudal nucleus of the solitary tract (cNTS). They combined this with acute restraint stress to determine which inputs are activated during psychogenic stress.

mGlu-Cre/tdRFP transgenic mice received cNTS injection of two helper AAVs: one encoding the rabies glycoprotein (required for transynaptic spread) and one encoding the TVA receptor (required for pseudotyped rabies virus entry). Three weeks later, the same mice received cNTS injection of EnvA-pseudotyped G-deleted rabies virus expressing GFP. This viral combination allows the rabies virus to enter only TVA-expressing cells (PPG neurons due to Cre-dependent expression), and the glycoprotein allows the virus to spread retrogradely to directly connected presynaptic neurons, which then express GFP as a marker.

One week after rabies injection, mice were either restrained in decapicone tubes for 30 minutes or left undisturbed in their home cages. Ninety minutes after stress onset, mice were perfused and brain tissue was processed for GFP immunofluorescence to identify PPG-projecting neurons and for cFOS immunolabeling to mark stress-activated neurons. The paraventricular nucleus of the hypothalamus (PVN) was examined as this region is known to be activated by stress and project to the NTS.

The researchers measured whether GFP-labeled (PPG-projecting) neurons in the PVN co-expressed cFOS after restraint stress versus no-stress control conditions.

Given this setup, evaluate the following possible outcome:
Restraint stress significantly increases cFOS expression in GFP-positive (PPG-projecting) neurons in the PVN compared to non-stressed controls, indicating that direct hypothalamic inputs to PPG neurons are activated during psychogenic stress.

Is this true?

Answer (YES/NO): YES